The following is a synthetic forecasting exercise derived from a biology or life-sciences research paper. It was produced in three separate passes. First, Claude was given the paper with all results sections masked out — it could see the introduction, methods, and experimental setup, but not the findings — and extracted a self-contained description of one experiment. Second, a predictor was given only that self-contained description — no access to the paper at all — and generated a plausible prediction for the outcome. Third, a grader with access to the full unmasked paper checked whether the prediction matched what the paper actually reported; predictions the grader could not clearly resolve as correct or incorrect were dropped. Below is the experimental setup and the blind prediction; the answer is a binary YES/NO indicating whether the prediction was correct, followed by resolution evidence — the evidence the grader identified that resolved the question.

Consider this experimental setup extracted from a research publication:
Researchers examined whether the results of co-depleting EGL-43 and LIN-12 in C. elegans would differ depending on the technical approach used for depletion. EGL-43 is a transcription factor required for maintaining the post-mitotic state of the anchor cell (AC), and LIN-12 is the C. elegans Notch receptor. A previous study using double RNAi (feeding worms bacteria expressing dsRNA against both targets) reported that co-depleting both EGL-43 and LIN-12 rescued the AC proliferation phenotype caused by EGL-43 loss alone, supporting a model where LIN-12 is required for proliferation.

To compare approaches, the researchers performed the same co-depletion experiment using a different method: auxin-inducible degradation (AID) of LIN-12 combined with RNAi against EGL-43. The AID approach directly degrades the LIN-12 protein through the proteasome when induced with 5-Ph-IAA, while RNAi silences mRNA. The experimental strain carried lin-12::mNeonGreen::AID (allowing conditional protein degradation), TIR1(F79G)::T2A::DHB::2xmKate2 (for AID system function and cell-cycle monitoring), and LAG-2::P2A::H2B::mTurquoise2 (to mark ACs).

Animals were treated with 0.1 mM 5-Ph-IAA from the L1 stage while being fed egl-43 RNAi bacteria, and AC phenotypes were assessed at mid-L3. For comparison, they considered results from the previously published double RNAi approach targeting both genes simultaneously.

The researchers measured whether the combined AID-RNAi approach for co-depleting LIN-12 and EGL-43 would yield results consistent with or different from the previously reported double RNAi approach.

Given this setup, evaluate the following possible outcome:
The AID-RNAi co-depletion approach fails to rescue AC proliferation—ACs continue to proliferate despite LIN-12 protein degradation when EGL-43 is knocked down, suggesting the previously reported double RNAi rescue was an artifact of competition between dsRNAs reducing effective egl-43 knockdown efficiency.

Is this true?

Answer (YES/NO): YES